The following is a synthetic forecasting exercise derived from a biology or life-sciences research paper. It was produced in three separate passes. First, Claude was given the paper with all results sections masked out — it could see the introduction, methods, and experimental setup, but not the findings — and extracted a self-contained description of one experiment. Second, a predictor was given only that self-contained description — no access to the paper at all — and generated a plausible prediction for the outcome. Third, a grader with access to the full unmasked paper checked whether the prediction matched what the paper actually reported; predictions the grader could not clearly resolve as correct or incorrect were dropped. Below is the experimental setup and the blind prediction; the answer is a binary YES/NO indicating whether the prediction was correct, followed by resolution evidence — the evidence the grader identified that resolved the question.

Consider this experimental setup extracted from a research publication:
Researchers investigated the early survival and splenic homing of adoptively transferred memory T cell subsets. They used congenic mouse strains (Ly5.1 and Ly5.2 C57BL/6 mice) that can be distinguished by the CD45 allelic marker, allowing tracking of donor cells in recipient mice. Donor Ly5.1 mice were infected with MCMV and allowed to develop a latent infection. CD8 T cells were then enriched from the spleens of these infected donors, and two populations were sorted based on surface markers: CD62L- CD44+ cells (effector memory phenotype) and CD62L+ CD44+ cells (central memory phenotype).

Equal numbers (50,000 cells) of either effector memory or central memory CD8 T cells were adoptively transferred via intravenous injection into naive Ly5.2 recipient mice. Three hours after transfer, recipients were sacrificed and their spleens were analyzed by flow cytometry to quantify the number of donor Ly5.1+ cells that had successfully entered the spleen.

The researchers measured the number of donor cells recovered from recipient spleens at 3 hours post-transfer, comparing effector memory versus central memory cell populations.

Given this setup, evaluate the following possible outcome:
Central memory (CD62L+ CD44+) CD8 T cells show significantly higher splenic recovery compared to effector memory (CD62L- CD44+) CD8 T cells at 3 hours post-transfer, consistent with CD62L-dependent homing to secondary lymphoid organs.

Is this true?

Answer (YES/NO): YES